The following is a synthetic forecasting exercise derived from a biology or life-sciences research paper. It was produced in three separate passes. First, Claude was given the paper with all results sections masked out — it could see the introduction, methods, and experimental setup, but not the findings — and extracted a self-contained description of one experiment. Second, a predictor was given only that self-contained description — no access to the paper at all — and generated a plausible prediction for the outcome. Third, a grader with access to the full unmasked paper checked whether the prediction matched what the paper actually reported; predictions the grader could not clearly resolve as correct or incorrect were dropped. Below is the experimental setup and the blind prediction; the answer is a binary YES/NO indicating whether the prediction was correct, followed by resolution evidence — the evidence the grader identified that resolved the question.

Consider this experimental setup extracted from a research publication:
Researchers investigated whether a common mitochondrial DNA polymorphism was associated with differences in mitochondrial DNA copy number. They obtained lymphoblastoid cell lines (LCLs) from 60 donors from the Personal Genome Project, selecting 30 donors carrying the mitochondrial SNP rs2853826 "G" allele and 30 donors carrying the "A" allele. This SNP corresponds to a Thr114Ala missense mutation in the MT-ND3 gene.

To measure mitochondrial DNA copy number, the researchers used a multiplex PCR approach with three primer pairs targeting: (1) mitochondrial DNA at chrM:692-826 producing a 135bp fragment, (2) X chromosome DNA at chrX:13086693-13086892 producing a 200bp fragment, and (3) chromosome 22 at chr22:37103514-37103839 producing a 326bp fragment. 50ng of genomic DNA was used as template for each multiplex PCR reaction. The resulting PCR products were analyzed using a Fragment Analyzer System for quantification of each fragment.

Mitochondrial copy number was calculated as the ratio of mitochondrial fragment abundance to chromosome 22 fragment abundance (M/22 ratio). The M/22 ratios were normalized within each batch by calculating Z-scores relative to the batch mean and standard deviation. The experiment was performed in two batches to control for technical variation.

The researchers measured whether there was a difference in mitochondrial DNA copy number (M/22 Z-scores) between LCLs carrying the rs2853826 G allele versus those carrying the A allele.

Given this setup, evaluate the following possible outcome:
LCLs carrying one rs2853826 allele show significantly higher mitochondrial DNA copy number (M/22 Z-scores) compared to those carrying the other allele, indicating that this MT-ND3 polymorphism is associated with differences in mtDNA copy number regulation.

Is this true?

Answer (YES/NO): NO